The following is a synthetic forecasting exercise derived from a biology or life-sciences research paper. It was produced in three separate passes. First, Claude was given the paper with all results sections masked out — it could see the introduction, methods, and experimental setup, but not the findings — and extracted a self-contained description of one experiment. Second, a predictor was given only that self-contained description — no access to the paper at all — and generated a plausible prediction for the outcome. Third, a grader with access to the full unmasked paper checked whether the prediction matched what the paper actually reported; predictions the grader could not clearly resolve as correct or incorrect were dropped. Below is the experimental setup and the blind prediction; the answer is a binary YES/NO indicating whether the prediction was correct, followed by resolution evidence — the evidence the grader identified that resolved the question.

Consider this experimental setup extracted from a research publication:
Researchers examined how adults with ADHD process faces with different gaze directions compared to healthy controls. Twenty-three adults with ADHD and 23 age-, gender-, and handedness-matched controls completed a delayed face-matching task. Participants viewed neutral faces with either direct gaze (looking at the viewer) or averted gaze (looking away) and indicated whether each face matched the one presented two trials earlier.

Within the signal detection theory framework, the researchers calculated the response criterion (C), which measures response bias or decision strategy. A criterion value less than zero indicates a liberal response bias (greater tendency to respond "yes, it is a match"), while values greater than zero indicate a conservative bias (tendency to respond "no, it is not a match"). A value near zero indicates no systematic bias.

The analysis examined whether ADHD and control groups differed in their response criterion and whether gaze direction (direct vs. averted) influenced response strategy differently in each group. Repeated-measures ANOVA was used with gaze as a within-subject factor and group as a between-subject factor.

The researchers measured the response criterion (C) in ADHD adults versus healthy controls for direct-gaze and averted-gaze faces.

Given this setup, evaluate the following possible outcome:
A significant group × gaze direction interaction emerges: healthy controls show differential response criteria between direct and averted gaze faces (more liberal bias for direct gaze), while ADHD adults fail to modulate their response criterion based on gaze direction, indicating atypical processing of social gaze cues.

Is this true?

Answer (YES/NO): NO